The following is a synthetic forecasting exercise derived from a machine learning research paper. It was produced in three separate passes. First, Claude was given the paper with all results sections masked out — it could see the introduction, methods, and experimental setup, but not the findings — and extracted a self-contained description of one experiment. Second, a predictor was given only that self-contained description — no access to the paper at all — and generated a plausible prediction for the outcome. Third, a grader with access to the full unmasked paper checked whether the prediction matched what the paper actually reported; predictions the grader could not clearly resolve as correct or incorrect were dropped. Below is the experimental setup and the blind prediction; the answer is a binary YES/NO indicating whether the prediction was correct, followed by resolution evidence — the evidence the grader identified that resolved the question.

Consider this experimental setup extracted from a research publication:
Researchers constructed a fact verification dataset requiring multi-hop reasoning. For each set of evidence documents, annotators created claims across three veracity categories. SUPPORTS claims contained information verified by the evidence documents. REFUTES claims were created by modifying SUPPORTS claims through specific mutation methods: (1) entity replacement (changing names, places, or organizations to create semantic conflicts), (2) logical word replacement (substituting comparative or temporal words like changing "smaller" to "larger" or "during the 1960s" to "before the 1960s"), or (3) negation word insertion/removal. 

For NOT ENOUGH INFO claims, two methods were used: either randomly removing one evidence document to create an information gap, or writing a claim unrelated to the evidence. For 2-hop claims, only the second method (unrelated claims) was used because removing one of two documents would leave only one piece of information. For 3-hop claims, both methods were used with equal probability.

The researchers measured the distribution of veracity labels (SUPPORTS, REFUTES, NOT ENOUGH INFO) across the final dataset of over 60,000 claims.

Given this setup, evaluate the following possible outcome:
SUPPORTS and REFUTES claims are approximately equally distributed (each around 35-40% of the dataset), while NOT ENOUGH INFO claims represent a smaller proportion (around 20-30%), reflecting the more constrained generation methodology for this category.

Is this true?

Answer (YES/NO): NO